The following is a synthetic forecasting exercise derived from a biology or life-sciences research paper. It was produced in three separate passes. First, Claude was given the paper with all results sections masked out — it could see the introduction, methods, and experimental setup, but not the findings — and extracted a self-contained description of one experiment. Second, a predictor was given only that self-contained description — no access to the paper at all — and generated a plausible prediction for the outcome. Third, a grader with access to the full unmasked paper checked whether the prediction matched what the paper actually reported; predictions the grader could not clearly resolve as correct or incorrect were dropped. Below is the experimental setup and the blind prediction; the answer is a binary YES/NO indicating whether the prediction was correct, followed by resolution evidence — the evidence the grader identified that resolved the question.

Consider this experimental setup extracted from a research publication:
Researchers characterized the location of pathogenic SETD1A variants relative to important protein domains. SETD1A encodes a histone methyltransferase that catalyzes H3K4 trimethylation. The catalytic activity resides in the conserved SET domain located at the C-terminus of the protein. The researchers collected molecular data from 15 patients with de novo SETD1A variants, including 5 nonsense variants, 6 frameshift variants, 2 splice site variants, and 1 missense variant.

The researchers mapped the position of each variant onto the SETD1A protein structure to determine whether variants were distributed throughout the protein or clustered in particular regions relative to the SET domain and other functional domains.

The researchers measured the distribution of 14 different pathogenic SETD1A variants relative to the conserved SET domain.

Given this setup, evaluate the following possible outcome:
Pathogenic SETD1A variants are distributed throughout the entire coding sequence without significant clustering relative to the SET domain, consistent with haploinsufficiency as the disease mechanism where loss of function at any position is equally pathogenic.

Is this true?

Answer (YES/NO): NO